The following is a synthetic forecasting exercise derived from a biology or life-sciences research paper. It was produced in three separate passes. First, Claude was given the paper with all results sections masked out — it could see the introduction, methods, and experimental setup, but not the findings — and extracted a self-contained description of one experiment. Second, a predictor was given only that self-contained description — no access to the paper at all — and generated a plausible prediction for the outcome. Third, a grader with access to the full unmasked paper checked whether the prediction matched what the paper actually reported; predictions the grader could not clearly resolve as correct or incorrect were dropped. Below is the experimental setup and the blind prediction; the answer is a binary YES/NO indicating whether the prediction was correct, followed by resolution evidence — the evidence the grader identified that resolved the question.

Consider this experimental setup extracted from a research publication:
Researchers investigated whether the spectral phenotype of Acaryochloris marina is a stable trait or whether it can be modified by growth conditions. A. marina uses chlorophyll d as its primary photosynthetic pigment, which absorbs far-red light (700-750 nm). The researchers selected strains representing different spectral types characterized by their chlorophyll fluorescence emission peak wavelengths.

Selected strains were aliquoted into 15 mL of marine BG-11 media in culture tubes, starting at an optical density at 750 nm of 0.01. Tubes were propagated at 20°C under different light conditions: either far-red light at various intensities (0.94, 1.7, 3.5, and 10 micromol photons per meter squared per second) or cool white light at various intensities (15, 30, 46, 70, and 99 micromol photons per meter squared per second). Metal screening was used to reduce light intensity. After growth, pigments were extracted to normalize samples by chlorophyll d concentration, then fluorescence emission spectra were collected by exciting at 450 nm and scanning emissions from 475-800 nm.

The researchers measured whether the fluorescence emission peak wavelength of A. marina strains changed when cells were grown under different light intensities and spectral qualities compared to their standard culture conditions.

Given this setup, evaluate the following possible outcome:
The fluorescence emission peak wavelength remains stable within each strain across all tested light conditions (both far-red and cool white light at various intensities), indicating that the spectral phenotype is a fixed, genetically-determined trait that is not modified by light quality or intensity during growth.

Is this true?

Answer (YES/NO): NO